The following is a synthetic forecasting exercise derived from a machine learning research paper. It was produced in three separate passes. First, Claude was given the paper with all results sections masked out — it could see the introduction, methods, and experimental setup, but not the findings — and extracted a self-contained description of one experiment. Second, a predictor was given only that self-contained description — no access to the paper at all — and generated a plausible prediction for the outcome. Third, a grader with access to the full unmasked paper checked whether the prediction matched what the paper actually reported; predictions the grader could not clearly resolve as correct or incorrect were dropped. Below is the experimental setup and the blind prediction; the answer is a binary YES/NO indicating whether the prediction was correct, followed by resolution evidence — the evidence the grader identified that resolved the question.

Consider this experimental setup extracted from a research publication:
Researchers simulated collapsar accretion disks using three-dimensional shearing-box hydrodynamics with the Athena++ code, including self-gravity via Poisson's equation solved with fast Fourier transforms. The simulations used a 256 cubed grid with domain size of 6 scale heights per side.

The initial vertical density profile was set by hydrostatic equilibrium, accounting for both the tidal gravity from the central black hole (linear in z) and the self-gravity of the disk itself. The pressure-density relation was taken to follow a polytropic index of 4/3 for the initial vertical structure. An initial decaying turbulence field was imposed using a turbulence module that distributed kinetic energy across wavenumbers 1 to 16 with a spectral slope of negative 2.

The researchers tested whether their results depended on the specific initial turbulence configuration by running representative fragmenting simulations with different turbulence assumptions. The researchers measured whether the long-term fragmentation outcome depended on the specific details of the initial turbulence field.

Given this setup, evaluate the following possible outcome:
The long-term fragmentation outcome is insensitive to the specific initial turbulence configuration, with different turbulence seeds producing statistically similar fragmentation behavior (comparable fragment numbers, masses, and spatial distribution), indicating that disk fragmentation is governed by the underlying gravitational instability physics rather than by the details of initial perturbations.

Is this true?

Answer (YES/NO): YES